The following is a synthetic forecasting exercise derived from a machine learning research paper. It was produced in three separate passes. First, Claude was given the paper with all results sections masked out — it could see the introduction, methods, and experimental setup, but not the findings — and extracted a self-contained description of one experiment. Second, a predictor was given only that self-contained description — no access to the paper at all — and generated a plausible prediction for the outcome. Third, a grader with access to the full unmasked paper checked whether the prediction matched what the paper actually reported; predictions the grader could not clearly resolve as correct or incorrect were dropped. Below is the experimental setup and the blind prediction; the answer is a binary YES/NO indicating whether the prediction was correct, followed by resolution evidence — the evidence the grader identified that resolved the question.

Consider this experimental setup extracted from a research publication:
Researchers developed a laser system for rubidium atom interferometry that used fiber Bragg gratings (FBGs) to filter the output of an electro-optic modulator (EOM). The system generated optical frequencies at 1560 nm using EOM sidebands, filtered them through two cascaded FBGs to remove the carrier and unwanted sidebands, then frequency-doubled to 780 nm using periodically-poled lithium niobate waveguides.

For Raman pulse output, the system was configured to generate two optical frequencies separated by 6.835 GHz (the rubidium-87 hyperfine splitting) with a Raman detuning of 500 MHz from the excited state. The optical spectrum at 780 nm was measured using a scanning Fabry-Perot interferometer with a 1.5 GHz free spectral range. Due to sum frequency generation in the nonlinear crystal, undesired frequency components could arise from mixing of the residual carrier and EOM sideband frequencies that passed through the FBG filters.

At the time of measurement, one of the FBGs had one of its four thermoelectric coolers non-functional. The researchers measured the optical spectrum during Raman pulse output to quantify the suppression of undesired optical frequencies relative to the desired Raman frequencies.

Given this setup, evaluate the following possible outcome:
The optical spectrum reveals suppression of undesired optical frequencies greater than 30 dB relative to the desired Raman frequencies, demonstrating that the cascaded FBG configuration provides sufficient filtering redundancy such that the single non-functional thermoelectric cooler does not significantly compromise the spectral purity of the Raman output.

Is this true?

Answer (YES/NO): NO